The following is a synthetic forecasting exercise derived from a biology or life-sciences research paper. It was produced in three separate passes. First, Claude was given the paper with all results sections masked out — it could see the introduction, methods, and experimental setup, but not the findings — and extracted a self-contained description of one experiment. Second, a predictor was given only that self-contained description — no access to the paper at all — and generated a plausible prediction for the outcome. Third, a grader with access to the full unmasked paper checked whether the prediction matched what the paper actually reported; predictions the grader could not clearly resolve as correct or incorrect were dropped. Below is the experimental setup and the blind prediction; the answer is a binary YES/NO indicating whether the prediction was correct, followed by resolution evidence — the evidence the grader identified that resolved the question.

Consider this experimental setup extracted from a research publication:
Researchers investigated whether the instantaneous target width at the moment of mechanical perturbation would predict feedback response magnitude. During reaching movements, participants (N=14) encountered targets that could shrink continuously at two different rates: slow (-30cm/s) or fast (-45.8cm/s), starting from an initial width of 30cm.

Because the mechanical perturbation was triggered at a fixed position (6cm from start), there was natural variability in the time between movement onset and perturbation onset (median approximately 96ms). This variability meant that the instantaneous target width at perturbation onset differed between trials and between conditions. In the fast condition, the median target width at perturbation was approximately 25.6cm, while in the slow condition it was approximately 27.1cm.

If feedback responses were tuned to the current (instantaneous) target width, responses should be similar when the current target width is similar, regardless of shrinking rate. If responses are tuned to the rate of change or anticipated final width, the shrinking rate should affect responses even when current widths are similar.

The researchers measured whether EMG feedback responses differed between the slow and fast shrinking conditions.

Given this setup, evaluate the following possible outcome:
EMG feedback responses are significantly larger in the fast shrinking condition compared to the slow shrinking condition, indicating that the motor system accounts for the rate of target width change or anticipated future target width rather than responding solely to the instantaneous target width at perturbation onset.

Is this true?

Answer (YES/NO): YES